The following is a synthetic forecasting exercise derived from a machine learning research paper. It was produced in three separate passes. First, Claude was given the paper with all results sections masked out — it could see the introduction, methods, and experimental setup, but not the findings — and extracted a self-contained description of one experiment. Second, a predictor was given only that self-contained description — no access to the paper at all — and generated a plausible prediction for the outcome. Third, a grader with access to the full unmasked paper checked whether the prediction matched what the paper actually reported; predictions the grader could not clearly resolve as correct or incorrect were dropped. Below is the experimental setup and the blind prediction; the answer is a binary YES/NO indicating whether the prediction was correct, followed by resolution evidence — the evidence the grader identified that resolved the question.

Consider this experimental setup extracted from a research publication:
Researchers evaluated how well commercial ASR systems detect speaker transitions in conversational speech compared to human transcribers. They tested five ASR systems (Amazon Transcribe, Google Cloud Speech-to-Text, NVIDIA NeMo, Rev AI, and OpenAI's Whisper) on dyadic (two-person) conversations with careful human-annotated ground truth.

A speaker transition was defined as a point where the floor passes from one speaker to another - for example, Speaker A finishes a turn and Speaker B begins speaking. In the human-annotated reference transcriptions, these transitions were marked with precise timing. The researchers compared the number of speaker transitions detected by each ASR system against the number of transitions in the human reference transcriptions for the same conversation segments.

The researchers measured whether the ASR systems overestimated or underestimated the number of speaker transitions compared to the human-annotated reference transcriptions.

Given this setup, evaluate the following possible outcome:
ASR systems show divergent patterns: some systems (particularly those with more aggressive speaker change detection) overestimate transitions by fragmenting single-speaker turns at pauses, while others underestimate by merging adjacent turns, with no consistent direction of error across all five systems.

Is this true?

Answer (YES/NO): NO